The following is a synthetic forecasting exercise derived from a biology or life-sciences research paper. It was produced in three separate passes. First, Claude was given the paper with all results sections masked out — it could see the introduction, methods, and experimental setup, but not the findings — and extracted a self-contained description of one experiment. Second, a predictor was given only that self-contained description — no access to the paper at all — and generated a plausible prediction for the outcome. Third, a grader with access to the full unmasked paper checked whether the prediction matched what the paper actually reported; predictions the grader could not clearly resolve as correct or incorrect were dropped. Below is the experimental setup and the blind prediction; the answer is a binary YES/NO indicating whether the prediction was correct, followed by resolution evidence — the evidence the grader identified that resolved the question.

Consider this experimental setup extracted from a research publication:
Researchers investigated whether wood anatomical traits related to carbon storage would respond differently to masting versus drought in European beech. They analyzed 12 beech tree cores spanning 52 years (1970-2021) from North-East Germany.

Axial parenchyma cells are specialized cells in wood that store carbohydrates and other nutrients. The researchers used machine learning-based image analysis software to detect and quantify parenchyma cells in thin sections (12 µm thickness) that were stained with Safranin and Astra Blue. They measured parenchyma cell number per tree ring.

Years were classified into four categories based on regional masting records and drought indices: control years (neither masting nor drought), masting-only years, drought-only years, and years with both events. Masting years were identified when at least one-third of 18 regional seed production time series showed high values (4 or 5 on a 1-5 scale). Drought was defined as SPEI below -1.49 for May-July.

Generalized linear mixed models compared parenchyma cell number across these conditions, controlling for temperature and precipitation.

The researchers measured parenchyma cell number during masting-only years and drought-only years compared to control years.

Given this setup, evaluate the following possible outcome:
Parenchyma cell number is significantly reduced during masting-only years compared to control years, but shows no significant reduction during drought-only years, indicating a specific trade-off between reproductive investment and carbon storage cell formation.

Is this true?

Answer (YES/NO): YES